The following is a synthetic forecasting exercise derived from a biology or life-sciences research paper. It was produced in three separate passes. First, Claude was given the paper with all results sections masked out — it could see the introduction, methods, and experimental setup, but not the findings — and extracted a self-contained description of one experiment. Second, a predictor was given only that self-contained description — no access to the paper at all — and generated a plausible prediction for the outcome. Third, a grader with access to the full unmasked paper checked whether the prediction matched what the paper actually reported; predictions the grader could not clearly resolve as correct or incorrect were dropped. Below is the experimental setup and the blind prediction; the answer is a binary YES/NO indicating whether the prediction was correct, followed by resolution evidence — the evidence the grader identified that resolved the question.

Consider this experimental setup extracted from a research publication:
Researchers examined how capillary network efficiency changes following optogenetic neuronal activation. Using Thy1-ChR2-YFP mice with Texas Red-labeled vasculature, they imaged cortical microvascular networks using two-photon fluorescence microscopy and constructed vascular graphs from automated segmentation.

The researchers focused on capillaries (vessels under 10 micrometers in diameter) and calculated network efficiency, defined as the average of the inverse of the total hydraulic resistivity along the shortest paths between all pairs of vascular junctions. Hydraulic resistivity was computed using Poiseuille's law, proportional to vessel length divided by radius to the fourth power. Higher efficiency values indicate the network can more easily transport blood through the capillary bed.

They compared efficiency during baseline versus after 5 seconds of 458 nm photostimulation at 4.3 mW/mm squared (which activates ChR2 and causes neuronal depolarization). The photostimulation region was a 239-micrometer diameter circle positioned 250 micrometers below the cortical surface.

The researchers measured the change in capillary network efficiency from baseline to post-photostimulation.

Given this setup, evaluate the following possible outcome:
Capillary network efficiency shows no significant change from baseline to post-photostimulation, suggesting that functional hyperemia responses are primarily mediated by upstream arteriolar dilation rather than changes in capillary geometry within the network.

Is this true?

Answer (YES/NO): NO